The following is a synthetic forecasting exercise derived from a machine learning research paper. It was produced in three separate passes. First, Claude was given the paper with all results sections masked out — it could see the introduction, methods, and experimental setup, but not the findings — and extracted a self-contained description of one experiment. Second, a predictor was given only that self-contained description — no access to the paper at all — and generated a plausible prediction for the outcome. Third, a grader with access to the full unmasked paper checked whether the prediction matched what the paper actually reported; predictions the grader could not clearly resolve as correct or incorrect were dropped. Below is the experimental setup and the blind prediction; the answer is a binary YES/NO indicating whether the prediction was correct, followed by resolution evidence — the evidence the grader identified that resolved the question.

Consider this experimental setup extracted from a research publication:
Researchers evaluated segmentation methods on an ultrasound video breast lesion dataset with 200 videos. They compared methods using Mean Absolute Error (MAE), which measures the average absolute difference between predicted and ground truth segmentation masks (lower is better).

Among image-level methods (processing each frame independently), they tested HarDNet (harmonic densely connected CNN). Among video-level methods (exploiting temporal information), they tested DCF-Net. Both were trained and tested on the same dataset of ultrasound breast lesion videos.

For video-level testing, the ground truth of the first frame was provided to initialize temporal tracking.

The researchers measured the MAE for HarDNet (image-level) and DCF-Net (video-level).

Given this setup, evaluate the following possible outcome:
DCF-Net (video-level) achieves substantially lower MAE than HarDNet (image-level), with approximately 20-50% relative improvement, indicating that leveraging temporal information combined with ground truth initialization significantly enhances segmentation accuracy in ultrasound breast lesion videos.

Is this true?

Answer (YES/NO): NO